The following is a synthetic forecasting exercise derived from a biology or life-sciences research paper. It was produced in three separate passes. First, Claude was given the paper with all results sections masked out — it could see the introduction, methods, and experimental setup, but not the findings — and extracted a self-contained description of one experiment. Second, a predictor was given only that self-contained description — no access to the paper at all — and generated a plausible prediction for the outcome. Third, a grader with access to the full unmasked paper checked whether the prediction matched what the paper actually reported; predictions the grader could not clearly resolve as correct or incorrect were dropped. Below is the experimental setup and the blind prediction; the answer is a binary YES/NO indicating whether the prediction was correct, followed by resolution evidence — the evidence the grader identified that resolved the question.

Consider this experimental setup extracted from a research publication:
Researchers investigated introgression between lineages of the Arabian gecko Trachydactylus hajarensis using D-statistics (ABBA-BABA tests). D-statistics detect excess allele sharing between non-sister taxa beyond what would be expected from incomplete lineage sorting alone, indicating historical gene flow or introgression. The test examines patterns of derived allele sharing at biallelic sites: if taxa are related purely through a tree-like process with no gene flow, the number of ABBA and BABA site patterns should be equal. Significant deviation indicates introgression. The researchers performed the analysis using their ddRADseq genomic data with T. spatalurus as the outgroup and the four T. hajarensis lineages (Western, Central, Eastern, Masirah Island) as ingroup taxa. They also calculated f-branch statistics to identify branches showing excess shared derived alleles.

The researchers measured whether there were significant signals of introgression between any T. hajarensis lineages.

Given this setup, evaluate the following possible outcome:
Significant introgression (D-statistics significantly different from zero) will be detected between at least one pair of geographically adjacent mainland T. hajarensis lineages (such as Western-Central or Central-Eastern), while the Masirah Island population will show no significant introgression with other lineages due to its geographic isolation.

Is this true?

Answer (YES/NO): NO